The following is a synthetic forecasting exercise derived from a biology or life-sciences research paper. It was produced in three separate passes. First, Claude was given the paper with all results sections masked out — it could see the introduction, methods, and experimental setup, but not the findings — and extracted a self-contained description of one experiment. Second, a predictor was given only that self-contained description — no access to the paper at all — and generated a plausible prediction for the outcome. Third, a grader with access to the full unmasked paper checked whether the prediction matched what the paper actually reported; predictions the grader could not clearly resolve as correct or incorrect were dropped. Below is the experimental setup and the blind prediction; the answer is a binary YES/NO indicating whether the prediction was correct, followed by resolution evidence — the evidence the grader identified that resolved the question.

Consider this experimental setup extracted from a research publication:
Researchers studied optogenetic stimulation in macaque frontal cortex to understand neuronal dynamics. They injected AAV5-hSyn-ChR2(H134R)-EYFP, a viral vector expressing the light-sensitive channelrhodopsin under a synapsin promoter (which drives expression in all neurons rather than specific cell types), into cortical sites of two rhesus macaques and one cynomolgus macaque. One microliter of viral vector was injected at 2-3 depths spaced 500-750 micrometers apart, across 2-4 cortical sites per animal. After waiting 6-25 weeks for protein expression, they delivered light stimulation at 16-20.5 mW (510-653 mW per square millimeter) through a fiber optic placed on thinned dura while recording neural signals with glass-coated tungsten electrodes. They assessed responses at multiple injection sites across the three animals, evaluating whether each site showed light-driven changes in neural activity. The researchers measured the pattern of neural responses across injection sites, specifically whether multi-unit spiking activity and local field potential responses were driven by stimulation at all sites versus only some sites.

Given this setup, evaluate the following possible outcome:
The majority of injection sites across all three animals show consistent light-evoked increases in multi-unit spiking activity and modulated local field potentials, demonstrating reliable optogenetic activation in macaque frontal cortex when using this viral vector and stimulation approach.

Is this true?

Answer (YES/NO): NO